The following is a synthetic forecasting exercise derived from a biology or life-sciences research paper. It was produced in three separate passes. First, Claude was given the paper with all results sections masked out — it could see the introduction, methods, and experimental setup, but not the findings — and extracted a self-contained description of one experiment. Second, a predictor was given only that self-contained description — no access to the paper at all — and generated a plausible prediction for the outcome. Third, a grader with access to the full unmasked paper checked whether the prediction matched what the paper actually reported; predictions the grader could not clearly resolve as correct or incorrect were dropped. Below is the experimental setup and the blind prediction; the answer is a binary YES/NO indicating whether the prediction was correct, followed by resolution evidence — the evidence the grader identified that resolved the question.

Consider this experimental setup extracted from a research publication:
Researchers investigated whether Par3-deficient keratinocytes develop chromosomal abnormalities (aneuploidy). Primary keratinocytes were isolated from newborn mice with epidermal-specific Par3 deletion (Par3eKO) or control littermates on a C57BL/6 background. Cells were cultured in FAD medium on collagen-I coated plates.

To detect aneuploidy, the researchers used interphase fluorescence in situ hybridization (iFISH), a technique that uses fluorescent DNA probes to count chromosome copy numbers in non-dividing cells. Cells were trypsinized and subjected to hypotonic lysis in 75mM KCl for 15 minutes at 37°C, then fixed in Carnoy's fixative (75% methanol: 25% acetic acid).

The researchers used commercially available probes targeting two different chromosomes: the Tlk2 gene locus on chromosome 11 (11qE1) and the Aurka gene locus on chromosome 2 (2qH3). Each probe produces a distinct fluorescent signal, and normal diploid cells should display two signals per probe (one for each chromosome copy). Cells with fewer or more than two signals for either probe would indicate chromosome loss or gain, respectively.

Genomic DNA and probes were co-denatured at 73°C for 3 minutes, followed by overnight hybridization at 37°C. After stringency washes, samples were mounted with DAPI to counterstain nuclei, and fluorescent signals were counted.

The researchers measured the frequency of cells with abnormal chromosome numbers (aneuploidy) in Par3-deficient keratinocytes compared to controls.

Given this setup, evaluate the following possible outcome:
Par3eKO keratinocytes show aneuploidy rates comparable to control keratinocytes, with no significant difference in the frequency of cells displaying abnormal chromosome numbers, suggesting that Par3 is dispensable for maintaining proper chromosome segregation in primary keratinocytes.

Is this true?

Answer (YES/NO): NO